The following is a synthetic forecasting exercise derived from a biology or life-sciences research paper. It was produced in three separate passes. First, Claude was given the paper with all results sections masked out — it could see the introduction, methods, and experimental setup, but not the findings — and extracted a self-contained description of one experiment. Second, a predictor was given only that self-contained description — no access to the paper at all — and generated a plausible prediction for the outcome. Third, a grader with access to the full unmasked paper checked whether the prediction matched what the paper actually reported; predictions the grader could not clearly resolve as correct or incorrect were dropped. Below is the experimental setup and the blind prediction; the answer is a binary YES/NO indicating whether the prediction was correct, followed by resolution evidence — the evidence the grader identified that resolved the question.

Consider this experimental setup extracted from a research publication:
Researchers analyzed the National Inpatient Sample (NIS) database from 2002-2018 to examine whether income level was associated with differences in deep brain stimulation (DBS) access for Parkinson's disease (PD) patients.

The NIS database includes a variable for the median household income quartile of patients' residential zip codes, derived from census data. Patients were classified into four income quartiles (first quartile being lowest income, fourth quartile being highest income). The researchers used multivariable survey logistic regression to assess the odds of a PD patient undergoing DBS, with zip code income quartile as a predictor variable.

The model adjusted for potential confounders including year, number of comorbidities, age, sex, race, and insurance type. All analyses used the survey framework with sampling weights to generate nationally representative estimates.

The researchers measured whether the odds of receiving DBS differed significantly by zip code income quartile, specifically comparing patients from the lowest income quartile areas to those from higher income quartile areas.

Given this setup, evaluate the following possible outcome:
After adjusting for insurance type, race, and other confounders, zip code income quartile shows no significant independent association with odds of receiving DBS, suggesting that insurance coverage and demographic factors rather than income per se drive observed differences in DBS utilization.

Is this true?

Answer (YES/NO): NO